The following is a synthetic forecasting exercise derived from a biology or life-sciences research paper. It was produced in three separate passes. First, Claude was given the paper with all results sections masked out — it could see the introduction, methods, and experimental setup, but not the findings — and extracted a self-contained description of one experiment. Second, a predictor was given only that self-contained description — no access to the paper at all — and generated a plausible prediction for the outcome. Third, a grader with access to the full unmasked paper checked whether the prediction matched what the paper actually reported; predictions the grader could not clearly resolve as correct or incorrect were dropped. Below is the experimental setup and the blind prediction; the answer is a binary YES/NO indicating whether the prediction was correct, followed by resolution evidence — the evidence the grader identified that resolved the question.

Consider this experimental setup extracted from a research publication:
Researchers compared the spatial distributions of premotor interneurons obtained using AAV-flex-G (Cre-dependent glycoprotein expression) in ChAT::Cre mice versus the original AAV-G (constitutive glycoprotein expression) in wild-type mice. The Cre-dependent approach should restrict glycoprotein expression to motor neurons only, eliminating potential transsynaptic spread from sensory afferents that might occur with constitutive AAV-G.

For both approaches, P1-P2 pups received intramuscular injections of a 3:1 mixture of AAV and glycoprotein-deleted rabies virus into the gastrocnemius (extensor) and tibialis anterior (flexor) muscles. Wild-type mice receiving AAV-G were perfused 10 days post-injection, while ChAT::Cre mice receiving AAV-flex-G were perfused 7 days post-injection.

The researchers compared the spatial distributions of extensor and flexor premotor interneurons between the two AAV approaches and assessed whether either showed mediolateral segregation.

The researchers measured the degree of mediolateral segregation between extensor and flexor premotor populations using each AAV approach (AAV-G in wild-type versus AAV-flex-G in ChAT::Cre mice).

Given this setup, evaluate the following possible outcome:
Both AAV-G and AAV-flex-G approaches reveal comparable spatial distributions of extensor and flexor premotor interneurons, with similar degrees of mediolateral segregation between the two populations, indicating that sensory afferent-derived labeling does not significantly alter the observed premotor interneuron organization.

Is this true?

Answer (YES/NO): NO